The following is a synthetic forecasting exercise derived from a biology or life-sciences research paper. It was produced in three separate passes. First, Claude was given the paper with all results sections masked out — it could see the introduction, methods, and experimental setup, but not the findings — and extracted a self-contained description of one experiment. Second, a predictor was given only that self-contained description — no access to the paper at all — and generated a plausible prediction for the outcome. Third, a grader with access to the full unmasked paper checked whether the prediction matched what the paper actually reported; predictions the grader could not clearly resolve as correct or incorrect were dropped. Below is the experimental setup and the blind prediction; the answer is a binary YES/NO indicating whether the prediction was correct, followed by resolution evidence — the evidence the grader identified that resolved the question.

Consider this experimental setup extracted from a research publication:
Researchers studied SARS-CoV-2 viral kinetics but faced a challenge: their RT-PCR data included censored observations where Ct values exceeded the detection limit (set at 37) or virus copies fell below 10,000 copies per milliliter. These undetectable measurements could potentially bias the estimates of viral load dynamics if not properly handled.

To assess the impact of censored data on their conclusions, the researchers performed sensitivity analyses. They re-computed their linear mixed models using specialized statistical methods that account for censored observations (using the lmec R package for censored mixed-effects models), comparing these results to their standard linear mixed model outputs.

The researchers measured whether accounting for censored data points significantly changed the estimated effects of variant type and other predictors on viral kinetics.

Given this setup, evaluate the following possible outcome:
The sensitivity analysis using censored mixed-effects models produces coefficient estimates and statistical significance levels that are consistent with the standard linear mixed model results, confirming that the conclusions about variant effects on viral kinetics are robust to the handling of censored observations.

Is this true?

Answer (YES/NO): YES